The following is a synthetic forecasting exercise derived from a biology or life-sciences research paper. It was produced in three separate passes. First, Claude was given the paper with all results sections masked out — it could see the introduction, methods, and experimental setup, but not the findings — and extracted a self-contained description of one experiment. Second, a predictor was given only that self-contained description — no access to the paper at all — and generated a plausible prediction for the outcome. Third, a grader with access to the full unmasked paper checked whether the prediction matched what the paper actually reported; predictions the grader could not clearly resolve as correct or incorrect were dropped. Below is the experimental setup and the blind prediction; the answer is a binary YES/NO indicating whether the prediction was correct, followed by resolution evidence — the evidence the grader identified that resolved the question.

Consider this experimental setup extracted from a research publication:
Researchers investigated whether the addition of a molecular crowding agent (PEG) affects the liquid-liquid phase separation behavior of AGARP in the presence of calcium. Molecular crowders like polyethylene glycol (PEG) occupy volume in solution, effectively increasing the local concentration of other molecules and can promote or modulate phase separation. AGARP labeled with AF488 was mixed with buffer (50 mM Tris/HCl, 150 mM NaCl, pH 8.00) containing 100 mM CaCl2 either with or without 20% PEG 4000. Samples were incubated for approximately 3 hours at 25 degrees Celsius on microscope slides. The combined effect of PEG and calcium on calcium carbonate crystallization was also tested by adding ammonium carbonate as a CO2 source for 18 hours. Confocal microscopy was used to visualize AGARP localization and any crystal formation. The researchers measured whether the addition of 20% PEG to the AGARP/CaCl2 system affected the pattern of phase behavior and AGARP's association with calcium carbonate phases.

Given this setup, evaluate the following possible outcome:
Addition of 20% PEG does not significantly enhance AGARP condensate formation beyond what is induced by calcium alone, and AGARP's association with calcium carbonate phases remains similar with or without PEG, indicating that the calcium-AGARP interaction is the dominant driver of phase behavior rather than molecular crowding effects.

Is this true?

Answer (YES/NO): NO